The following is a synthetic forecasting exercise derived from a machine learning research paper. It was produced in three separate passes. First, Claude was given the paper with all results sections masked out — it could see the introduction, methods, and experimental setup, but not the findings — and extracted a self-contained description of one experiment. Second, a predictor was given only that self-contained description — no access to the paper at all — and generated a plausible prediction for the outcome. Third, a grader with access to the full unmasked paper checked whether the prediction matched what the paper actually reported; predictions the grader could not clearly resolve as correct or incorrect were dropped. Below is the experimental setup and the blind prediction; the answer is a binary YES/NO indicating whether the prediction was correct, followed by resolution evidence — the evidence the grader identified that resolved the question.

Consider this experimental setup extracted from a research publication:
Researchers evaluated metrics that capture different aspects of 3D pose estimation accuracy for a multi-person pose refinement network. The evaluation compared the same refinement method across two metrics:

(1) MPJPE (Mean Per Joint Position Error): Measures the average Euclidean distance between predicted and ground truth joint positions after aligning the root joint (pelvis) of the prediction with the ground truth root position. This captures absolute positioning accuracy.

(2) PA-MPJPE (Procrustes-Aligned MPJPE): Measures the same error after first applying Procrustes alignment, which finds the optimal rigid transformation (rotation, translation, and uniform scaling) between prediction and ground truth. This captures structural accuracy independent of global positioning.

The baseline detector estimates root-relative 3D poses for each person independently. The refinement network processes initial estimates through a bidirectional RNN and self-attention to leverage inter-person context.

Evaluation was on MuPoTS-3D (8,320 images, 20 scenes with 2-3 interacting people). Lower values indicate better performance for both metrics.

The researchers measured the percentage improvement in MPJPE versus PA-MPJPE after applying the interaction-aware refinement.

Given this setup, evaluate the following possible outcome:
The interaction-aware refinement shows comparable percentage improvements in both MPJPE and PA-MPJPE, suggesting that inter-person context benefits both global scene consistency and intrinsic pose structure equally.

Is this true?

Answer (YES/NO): YES